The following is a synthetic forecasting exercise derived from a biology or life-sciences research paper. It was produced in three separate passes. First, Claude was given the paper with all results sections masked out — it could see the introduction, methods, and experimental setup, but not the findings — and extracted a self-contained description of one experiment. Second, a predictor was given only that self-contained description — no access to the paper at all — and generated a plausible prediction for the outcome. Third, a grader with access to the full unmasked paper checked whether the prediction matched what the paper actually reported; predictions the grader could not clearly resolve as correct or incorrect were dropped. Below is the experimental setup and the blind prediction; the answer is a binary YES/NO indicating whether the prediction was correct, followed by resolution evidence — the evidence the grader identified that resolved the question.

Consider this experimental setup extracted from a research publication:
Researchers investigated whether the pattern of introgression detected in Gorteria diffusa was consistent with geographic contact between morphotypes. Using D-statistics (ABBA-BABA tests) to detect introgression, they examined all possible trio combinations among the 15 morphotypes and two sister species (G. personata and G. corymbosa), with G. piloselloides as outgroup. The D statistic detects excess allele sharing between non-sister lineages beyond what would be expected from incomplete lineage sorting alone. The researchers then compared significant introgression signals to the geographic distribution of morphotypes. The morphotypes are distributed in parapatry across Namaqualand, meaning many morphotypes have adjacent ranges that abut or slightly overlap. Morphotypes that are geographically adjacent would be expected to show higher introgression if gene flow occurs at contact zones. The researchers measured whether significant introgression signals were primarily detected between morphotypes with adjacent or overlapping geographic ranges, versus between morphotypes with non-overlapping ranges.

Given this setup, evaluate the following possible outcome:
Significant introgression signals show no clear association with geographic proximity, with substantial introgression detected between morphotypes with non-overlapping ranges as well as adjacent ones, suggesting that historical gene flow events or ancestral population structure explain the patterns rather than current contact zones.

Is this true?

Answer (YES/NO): NO